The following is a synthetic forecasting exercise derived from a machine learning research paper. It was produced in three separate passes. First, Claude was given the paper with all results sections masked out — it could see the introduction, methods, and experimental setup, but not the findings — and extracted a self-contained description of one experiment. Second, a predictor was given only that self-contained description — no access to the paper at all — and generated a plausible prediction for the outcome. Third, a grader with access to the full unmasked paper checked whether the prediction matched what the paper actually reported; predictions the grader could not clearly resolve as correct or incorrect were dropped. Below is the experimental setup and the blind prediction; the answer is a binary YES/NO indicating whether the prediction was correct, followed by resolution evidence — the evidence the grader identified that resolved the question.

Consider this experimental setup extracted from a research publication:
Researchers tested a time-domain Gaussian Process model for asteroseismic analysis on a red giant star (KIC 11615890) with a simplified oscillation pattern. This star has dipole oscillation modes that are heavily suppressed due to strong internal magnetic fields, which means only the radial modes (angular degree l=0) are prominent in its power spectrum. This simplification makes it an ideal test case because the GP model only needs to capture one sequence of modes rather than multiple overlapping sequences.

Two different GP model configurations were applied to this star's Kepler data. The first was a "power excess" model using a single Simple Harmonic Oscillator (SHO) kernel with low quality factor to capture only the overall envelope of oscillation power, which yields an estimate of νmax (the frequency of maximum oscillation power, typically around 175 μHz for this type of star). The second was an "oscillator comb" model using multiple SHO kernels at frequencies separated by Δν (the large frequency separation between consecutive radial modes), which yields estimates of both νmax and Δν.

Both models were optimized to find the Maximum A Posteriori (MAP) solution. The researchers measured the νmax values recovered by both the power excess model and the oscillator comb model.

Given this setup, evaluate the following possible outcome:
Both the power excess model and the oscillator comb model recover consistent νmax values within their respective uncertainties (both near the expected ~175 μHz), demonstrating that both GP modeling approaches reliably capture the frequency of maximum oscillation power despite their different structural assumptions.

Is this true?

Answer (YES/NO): YES